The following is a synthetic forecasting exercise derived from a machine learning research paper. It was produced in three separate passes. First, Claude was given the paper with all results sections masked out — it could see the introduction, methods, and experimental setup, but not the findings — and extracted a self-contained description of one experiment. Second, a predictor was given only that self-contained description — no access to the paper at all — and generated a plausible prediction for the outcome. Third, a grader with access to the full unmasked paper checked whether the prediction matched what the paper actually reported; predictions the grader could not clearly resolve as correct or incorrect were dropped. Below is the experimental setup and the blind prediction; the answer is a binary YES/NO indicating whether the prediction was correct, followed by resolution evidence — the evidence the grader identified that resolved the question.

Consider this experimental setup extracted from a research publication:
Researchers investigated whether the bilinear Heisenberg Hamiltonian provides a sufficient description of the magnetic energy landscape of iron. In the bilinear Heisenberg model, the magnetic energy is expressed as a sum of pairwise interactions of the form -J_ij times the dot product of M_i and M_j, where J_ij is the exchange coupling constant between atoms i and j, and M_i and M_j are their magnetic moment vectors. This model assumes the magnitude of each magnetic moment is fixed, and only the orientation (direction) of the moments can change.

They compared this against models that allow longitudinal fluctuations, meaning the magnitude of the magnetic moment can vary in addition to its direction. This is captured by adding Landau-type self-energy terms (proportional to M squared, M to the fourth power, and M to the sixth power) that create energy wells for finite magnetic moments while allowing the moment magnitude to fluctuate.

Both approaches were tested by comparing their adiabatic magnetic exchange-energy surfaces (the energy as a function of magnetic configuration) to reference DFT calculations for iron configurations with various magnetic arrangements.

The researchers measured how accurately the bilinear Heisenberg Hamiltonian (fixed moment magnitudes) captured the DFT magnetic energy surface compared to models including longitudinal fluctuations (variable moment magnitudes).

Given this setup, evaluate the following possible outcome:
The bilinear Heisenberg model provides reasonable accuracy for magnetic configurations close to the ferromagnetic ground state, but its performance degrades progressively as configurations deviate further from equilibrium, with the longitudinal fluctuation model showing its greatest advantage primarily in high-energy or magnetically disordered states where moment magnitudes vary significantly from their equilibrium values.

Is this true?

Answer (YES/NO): NO